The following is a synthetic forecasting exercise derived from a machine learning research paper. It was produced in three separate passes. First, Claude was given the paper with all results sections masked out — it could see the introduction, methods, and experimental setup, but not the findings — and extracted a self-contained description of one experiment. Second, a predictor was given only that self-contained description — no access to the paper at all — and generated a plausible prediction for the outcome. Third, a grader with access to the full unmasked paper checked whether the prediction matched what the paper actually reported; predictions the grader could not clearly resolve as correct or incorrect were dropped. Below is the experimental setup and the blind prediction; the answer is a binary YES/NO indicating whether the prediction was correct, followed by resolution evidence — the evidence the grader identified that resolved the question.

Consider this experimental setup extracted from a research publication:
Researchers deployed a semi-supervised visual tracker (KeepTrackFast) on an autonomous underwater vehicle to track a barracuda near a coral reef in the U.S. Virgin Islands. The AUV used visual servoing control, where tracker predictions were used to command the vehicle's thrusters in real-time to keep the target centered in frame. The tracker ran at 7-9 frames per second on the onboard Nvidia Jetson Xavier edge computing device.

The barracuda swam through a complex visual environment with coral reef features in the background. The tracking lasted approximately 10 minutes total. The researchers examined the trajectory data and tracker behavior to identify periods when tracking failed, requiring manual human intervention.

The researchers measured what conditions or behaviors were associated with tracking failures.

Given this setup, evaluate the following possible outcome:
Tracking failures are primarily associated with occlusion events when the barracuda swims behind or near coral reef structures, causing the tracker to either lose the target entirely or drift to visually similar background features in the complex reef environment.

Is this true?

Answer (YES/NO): NO